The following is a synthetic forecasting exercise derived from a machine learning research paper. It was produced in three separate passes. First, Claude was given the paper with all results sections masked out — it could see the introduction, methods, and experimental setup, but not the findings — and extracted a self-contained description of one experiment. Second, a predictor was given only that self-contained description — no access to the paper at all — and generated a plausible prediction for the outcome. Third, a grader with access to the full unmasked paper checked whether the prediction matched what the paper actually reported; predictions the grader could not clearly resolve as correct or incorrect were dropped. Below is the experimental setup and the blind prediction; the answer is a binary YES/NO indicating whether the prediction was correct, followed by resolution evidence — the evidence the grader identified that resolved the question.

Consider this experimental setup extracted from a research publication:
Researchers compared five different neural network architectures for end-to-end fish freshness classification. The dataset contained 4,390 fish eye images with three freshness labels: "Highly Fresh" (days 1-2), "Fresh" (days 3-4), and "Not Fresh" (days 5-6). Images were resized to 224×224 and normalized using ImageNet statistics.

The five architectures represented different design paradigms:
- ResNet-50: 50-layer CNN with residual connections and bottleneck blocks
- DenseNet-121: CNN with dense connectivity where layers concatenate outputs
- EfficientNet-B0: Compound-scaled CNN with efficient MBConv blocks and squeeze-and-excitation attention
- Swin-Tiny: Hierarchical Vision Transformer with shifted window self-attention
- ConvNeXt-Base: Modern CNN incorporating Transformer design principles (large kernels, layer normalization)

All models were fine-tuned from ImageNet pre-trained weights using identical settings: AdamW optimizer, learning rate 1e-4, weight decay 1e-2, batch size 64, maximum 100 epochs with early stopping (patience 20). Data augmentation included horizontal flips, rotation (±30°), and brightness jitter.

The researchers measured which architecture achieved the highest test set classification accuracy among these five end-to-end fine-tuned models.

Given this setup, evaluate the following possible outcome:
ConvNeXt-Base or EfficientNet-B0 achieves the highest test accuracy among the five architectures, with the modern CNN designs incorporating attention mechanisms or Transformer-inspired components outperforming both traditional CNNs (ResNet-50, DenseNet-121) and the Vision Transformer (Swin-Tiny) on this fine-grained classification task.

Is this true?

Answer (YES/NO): NO